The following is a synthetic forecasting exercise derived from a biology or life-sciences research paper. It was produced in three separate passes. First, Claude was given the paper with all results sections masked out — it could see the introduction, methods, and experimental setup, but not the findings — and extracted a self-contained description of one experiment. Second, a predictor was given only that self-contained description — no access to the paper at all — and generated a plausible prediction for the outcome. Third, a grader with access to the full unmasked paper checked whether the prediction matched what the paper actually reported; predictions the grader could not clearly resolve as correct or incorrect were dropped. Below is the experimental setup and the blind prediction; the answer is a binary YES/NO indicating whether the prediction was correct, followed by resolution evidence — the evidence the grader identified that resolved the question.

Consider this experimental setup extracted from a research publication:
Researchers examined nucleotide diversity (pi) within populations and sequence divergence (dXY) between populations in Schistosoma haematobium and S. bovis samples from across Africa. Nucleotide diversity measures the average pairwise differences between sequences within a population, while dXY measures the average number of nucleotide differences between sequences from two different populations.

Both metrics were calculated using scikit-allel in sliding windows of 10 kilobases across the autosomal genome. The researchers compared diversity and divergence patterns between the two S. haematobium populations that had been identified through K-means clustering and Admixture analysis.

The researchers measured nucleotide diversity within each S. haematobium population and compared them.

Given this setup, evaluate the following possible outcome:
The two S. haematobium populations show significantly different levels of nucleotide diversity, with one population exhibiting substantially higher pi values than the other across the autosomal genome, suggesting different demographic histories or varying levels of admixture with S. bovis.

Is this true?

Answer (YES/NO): YES